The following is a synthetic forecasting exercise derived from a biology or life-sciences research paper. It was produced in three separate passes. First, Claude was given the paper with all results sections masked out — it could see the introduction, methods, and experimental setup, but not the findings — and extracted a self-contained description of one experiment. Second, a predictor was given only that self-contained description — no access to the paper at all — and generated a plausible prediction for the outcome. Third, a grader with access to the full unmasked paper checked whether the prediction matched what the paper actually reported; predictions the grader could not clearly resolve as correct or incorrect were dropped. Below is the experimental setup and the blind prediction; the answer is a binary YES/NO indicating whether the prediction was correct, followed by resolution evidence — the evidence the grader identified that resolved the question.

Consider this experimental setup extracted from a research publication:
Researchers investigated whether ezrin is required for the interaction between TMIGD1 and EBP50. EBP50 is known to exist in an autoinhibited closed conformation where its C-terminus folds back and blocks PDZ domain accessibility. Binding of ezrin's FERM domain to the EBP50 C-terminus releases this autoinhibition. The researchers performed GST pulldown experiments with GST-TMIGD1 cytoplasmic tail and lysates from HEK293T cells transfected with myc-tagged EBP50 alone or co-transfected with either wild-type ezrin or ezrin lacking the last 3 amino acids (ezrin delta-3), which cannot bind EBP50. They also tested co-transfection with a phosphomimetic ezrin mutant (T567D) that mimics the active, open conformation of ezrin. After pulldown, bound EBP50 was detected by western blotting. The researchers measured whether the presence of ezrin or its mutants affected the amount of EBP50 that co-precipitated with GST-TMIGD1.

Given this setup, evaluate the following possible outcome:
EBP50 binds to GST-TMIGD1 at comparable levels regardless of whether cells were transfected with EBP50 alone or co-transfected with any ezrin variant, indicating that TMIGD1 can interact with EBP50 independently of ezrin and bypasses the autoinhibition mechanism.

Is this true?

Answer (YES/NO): NO